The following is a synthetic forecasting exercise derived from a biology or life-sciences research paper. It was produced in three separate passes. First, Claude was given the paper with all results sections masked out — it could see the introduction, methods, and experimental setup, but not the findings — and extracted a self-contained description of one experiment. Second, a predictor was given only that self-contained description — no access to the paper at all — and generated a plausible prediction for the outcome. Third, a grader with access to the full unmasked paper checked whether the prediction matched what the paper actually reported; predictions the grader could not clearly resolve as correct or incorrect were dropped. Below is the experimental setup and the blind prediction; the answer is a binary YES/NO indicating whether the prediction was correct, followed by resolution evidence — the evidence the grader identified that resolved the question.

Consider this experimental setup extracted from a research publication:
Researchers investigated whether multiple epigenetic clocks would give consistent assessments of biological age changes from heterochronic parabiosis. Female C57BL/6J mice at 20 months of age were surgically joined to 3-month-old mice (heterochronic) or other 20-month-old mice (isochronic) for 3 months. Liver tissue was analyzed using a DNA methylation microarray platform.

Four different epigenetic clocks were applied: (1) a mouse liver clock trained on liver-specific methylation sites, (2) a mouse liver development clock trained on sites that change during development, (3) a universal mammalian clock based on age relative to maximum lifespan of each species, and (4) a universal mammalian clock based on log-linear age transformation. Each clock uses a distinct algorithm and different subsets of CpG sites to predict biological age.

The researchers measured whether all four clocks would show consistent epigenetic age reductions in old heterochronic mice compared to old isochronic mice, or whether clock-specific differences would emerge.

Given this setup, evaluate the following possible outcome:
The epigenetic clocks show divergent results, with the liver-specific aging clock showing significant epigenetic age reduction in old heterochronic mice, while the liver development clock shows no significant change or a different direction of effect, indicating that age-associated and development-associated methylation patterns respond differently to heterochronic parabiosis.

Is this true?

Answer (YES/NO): NO